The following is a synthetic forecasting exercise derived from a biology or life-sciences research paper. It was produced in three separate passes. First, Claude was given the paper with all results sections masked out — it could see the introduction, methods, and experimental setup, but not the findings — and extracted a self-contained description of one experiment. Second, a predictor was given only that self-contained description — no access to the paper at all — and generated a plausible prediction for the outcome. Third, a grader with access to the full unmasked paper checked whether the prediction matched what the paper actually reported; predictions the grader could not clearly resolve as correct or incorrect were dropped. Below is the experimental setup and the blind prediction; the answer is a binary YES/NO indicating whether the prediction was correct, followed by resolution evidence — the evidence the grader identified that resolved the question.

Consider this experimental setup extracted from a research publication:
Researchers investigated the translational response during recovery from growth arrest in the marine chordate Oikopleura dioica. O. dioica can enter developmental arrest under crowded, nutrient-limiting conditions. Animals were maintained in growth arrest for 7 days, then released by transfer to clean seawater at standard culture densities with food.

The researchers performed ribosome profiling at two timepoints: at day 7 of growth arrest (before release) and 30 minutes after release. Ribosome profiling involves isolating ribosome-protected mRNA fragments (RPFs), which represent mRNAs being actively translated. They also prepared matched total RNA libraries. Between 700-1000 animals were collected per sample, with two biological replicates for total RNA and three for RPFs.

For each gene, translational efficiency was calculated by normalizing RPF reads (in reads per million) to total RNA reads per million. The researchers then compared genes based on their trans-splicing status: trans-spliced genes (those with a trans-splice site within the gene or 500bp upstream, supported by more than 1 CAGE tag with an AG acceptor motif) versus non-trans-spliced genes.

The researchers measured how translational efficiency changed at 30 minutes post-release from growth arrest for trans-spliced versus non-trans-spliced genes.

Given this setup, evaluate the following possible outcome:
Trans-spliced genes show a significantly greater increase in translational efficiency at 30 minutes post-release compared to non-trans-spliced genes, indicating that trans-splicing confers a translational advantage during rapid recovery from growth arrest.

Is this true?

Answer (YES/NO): NO